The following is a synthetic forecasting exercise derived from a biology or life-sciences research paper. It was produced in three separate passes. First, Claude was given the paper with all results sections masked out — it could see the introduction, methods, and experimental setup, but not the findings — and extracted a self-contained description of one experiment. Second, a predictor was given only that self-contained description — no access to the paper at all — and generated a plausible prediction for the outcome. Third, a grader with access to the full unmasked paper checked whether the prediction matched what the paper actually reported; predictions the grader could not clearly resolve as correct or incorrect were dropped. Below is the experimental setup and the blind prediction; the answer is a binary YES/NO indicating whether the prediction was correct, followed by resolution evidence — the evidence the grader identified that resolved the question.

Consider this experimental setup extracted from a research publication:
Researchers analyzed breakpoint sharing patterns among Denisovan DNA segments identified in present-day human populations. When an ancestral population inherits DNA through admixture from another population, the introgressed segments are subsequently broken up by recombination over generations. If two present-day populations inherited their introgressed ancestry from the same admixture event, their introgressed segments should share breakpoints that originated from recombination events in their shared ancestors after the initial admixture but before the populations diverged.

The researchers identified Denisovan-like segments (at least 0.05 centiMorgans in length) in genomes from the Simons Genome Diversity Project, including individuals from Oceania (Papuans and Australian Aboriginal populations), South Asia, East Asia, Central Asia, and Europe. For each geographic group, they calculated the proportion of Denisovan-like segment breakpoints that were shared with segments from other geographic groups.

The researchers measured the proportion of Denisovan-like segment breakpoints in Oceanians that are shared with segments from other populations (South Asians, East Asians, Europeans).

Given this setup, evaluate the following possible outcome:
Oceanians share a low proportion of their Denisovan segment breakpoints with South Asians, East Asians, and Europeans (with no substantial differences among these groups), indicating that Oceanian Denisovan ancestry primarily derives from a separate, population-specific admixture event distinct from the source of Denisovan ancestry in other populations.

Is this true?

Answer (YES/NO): YES